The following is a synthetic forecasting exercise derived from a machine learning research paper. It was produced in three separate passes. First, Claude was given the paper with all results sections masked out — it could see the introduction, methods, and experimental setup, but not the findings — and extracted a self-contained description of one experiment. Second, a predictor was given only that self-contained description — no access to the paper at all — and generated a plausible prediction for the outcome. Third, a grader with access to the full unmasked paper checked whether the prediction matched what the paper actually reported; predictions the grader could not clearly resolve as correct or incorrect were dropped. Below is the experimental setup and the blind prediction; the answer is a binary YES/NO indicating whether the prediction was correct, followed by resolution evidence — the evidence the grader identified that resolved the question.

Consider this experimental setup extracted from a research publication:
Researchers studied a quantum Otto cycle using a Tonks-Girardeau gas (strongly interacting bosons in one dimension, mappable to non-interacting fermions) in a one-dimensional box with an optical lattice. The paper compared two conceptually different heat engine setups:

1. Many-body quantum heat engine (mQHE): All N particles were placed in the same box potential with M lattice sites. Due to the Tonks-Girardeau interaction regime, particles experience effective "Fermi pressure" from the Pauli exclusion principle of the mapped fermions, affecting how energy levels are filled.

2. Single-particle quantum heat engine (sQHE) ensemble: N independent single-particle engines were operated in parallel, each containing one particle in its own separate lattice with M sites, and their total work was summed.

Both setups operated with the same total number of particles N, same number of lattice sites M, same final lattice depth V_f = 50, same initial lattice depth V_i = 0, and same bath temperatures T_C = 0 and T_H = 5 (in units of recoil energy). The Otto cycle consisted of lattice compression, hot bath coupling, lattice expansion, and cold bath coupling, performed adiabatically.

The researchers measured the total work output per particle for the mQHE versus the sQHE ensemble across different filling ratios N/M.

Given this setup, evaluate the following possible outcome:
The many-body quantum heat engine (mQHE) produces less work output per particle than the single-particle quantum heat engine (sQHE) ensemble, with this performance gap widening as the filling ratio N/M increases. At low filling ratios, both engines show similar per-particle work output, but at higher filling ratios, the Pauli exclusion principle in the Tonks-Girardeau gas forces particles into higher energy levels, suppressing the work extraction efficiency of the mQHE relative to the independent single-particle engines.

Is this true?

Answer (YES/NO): NO